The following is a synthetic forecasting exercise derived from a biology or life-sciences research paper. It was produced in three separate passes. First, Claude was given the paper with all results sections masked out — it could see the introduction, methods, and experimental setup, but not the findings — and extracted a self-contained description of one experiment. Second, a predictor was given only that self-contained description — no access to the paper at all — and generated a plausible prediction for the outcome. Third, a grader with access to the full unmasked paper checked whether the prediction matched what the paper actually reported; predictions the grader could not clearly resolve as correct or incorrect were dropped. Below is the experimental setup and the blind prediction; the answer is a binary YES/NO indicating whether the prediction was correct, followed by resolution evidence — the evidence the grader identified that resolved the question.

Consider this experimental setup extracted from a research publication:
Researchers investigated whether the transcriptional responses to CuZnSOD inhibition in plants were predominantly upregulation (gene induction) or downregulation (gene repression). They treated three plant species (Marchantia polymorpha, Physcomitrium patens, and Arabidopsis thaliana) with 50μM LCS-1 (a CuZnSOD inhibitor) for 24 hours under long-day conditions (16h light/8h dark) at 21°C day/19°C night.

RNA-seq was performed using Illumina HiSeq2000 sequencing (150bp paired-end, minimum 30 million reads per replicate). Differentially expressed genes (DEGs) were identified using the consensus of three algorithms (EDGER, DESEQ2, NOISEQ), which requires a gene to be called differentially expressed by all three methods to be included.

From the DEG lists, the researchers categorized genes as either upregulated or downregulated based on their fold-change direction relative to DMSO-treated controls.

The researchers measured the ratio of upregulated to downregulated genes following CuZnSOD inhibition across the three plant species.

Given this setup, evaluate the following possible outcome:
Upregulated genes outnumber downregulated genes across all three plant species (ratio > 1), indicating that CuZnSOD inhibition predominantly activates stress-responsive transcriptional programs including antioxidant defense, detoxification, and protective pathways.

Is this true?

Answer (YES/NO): NO